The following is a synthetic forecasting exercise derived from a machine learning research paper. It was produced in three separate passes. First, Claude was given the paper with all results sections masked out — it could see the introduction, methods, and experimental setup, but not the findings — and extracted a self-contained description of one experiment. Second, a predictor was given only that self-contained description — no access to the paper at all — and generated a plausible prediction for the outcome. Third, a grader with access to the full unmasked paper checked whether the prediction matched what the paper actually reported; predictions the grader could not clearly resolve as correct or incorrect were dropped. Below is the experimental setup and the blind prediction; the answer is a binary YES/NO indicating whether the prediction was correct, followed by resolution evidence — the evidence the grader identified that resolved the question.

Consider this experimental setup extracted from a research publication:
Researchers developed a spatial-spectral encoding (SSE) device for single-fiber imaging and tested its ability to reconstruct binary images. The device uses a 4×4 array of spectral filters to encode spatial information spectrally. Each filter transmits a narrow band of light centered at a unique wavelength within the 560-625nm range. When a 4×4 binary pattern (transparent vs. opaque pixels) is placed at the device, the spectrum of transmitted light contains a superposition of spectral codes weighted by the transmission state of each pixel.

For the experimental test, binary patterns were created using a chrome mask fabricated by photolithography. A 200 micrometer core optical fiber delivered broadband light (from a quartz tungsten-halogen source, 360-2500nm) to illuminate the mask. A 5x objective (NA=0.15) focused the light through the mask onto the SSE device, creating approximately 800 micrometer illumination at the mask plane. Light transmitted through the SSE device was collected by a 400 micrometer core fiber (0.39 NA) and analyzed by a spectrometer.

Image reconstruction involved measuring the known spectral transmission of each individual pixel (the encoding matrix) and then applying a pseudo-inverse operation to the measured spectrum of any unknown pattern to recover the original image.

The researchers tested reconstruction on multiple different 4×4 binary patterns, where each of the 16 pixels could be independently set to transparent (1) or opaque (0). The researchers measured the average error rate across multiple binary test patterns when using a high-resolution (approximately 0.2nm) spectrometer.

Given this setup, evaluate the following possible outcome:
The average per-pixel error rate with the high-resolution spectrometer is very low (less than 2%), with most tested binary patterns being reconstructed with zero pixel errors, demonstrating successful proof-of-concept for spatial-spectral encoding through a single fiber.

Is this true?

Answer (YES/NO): NO